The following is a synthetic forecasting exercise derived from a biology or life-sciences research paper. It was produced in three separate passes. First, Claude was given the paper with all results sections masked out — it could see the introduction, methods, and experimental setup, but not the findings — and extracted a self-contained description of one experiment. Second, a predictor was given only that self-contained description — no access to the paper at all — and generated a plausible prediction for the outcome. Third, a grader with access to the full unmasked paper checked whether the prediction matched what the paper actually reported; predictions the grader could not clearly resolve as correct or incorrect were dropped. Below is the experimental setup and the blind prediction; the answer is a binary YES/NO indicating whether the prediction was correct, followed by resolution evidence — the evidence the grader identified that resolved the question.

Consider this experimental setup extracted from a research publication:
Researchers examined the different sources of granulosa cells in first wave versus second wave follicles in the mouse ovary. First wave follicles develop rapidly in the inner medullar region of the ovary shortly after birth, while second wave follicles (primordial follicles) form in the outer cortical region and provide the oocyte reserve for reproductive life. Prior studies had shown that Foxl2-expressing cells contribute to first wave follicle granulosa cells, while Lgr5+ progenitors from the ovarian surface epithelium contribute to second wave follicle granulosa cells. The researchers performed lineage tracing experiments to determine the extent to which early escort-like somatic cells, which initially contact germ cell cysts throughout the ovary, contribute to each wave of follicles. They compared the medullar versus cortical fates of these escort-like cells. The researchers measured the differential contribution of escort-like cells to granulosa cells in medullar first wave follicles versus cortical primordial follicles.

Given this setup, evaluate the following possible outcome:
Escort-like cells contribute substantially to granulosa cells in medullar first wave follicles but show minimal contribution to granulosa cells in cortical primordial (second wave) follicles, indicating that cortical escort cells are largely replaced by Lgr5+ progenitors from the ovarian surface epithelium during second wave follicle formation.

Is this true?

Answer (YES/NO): YES